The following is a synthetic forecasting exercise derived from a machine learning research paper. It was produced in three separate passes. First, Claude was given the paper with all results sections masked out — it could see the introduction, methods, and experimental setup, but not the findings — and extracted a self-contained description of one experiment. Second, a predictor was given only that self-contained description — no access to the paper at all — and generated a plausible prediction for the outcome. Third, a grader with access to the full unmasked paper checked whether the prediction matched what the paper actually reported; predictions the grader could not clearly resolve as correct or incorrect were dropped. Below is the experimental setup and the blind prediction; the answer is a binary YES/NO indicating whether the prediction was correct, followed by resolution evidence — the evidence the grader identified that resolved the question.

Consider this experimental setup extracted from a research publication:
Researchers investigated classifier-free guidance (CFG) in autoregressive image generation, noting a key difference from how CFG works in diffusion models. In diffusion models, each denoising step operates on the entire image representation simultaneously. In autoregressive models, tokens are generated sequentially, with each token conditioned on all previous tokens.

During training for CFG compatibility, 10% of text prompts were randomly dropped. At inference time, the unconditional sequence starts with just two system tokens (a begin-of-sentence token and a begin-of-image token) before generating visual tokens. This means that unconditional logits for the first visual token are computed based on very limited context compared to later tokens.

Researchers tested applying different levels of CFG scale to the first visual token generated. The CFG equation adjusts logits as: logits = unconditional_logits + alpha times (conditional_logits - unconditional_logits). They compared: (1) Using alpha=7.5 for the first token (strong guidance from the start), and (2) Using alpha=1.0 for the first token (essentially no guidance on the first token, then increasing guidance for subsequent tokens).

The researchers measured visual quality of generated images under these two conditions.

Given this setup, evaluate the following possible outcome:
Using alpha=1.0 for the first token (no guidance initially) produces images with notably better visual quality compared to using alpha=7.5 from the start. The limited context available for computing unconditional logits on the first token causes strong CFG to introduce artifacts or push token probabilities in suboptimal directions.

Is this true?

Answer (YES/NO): YES